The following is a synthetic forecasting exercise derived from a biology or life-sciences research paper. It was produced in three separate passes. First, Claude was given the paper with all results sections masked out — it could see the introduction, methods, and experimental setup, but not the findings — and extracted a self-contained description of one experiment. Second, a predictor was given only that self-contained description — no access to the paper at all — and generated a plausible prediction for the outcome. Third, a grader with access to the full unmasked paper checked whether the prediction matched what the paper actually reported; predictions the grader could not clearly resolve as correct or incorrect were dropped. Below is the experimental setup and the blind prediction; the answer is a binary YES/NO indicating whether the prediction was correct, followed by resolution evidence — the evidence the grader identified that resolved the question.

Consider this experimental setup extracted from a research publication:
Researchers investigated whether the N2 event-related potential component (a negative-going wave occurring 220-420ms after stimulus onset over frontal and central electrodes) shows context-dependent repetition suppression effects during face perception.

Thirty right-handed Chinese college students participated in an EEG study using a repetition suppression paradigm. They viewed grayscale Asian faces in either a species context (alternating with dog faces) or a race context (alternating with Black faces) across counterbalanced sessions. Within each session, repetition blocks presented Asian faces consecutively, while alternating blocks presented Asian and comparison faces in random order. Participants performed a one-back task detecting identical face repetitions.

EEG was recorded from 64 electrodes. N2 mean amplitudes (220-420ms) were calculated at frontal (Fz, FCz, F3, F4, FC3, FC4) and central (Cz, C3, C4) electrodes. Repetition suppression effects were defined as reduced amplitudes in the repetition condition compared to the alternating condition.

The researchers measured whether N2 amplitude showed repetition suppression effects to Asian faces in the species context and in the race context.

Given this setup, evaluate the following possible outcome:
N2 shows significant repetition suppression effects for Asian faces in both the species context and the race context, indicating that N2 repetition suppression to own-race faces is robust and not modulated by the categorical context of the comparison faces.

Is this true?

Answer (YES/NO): YES